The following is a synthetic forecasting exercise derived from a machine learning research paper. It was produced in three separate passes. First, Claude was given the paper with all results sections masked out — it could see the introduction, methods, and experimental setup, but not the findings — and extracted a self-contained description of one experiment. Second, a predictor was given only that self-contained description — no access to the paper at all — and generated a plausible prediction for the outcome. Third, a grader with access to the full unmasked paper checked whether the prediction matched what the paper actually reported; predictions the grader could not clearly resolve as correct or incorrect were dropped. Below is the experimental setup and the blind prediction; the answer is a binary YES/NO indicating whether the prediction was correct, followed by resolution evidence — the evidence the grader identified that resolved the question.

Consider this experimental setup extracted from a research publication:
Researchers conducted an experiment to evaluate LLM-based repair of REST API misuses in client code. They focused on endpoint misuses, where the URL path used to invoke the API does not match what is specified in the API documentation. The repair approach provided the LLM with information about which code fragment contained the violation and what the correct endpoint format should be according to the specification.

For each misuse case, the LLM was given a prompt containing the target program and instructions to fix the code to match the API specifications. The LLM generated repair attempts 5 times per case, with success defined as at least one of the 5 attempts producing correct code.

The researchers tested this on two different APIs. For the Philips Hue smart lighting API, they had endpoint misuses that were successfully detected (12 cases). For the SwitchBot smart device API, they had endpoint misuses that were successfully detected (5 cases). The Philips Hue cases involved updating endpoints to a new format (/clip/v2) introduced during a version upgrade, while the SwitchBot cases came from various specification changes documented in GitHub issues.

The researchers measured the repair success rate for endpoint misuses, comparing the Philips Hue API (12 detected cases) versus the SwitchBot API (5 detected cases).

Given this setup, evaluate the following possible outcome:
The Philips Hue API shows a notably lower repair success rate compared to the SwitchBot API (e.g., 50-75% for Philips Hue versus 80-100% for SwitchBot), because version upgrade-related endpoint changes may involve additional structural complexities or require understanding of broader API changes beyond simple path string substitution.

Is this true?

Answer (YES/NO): YES